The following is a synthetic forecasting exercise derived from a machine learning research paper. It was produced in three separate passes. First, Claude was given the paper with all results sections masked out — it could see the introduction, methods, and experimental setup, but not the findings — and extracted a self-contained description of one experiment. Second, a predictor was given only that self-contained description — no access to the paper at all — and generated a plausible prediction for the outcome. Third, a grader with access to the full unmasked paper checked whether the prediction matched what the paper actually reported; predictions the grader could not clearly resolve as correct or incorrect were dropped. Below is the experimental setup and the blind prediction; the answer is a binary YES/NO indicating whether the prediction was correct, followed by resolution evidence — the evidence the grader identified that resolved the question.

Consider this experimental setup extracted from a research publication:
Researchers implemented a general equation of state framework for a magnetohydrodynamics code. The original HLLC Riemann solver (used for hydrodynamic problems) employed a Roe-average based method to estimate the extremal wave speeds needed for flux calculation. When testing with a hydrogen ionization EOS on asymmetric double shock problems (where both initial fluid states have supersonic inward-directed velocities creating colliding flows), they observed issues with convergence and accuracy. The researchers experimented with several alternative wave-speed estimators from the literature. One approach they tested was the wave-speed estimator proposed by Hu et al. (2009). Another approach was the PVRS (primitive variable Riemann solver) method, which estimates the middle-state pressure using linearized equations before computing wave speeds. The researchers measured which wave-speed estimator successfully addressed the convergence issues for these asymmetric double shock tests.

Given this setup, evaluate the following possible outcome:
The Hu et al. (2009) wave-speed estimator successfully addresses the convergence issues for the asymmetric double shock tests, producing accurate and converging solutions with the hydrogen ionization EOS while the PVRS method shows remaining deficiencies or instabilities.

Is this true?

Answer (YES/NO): NO